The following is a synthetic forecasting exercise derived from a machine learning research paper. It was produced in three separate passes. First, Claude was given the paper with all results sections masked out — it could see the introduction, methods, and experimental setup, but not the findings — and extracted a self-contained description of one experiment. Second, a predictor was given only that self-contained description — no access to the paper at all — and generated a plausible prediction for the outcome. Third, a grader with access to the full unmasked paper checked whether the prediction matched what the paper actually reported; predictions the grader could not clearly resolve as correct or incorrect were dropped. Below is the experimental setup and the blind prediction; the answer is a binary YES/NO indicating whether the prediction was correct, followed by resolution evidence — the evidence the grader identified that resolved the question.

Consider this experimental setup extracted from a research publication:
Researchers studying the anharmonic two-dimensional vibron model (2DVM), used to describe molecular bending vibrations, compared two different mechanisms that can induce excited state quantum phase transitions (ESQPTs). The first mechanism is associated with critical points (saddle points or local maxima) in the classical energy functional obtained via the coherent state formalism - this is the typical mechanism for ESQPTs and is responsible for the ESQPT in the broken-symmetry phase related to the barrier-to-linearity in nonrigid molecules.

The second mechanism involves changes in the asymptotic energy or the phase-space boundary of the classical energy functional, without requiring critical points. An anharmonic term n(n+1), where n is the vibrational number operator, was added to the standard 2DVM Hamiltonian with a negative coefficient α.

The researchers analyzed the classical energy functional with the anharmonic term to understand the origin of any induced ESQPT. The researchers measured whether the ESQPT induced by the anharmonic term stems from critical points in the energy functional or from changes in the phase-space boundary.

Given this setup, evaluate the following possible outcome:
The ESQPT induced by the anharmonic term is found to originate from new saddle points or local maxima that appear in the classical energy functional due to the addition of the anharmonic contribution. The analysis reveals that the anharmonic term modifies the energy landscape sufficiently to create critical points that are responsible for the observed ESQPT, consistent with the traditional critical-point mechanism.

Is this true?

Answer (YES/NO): NO